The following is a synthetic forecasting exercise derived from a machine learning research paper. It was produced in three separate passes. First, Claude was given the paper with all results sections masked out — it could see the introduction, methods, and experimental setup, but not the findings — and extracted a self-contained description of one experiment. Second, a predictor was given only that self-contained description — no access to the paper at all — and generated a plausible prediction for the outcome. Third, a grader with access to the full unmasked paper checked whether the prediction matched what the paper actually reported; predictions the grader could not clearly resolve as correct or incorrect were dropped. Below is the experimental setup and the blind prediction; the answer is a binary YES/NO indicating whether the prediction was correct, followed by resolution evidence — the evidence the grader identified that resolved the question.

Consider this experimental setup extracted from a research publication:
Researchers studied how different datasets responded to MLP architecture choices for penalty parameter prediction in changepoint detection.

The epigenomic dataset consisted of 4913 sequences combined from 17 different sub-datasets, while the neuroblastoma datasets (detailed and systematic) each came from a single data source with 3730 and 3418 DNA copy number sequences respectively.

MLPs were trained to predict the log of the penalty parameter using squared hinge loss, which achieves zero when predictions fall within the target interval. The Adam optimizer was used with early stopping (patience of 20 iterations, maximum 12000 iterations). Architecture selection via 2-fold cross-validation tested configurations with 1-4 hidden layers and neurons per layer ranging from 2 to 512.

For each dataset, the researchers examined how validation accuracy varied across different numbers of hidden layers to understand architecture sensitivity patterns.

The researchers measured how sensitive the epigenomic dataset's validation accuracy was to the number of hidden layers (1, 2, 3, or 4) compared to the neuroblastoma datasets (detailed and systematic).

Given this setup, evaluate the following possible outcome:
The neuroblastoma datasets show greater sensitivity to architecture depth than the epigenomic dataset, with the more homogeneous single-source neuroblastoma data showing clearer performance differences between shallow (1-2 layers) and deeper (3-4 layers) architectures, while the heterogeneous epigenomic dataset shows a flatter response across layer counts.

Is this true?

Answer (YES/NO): YES